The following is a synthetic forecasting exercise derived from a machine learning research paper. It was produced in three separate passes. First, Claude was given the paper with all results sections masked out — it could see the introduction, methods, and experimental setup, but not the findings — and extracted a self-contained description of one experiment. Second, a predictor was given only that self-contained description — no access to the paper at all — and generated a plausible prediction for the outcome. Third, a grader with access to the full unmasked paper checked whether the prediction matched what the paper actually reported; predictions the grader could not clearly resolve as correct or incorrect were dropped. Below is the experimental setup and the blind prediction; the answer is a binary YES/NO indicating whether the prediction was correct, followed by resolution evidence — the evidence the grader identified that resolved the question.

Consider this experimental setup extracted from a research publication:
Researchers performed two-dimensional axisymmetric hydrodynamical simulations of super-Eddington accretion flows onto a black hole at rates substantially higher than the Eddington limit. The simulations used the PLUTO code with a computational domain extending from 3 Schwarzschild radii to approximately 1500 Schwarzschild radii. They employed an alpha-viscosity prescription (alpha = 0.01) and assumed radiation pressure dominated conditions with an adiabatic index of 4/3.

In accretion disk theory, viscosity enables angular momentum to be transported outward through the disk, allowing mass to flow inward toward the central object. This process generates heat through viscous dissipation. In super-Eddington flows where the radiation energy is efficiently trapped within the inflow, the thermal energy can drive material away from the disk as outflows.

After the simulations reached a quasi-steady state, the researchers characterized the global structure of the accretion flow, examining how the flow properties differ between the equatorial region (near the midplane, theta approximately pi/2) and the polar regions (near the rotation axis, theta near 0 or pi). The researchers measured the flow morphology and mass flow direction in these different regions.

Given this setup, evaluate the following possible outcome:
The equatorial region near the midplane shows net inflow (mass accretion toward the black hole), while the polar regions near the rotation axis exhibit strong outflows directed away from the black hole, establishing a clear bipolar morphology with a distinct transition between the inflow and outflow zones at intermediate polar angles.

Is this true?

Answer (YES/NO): YES